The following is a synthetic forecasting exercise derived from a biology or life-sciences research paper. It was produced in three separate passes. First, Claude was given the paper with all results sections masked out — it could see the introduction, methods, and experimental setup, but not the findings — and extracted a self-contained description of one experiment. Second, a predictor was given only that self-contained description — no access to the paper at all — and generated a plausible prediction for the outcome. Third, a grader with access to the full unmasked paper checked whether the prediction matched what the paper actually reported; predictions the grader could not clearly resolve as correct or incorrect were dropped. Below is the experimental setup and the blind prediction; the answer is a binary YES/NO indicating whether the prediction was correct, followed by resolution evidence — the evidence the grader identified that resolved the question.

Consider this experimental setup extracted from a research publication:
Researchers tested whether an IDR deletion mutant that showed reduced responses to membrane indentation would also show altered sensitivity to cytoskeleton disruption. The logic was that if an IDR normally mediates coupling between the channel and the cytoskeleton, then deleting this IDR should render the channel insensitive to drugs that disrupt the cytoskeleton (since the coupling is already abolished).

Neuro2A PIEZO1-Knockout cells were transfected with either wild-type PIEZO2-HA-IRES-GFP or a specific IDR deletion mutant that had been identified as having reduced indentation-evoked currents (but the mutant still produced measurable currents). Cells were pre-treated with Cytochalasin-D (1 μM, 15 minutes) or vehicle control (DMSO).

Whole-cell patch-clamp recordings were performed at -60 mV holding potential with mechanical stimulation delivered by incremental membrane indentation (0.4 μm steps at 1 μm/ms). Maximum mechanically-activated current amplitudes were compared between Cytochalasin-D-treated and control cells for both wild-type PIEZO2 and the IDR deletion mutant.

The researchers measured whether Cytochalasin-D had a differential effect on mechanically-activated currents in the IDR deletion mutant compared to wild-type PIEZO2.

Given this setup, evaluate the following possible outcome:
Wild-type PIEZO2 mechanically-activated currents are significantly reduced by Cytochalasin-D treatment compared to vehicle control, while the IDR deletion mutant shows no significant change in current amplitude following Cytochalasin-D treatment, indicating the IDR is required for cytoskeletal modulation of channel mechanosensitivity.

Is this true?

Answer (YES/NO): YES